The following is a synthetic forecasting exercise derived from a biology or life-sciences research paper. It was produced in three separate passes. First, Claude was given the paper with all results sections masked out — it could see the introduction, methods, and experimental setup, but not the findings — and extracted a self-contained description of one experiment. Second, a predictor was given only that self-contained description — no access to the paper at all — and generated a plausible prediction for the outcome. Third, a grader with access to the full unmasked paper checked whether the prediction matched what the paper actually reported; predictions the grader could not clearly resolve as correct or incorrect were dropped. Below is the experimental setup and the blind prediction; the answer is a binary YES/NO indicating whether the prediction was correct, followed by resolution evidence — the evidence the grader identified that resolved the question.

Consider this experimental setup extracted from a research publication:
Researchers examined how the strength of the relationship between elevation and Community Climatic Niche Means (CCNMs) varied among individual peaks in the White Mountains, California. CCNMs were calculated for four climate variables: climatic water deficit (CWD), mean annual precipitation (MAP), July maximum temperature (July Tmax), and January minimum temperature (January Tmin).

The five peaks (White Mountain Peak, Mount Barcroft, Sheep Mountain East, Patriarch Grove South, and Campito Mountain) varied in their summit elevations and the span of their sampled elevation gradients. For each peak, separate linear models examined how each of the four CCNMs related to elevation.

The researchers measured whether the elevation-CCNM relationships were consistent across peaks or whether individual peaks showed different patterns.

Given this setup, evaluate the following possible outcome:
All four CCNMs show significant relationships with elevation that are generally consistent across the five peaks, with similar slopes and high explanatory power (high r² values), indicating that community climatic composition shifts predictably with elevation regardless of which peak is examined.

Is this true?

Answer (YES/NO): NO